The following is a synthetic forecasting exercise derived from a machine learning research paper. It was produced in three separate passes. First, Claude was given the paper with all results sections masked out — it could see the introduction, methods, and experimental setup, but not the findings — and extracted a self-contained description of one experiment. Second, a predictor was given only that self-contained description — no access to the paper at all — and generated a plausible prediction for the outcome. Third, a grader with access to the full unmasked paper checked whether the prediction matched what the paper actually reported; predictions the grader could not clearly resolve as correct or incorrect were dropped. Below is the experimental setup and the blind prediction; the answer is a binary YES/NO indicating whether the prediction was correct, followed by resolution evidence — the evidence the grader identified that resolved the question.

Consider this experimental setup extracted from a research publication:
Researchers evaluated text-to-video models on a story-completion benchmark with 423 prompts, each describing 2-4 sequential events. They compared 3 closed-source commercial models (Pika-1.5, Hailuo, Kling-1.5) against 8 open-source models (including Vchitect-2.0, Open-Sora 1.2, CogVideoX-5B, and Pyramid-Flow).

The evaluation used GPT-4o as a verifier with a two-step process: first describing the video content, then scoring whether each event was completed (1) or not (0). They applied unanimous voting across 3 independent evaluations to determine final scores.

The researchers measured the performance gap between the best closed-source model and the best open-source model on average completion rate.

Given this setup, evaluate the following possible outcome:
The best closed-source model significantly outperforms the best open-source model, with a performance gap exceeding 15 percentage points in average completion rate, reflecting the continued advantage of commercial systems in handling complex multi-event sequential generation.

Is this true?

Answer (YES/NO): YES